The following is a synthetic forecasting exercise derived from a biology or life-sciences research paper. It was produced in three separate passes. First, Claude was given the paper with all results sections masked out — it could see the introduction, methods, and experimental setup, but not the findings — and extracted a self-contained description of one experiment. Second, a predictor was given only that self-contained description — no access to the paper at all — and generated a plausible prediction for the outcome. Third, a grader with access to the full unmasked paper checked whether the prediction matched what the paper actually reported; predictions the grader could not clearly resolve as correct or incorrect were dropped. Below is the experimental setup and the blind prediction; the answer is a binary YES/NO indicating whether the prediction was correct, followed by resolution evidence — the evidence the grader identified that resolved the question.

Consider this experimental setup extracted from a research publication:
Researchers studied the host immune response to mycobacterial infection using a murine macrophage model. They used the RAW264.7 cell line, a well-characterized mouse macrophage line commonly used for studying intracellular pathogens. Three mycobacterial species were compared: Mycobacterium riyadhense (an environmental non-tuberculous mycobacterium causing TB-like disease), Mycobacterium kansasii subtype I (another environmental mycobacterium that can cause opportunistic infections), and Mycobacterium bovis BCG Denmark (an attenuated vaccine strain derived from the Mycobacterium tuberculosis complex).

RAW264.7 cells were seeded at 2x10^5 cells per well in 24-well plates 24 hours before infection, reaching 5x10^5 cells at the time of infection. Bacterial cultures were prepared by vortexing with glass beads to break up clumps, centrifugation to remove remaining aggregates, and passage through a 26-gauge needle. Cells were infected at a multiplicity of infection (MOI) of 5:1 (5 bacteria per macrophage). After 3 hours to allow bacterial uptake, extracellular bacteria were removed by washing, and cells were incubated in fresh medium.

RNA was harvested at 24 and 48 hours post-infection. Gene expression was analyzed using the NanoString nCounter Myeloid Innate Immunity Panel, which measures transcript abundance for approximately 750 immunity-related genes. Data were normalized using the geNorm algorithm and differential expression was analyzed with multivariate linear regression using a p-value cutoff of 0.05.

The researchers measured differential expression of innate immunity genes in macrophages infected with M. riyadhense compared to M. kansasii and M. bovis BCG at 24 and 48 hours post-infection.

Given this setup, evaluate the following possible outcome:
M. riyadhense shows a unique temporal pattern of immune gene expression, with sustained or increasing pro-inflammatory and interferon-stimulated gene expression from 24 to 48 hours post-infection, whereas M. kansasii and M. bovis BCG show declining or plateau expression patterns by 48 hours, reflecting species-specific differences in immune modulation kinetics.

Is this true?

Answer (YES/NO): NO